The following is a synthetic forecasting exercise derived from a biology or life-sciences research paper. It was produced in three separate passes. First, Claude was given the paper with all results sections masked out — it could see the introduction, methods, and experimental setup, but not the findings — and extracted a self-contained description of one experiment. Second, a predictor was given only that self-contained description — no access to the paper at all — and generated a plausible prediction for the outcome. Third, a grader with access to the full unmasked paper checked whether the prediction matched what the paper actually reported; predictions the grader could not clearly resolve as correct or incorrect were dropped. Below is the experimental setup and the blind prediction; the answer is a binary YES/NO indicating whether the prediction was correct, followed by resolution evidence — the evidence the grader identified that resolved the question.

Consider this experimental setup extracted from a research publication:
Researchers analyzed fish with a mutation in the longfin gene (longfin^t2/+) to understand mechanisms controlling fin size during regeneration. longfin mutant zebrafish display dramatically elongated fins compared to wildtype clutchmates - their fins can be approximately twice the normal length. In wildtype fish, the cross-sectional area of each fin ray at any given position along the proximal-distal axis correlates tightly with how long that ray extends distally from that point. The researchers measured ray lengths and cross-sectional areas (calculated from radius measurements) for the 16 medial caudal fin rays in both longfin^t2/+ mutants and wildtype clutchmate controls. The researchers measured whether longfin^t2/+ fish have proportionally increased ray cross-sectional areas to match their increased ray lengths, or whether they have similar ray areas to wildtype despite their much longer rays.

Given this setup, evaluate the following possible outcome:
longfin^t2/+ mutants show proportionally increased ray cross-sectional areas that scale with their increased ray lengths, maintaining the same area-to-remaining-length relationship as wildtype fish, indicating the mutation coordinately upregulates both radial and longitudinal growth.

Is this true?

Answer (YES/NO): NO